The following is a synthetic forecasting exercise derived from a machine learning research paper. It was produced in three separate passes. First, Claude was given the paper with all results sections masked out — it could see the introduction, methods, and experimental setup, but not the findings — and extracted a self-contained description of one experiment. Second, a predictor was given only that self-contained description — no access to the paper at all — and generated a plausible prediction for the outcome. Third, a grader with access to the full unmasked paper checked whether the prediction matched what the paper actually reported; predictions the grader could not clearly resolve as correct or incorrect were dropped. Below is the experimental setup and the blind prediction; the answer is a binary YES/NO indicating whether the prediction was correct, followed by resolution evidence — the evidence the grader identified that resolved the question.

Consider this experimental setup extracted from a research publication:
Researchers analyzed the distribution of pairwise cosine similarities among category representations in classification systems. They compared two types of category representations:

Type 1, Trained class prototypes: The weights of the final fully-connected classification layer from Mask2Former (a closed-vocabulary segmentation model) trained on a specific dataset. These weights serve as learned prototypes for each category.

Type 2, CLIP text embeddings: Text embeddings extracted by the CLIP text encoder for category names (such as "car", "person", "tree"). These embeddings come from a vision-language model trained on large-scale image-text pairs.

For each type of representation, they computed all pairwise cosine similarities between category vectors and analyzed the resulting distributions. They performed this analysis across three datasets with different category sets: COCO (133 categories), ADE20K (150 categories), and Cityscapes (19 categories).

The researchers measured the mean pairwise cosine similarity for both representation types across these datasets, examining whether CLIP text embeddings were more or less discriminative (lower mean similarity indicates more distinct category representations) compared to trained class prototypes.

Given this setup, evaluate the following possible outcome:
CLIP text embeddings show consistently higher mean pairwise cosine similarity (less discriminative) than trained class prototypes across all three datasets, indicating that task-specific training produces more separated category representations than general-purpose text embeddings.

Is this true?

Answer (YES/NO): YES